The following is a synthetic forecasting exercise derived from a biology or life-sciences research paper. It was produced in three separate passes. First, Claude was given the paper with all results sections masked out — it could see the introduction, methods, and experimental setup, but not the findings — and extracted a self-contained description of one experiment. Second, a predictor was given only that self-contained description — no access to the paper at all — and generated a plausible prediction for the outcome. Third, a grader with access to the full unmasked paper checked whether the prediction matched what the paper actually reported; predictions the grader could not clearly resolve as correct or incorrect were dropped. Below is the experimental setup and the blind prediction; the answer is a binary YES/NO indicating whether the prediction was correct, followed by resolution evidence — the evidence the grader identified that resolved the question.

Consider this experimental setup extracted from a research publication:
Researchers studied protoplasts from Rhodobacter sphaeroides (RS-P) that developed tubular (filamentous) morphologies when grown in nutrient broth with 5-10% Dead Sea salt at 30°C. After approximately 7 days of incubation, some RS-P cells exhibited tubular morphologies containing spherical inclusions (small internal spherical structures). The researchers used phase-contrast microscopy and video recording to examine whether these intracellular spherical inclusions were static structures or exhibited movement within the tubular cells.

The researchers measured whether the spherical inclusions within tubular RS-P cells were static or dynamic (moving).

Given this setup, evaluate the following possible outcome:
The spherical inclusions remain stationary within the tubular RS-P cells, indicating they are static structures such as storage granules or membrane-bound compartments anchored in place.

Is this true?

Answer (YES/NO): NO